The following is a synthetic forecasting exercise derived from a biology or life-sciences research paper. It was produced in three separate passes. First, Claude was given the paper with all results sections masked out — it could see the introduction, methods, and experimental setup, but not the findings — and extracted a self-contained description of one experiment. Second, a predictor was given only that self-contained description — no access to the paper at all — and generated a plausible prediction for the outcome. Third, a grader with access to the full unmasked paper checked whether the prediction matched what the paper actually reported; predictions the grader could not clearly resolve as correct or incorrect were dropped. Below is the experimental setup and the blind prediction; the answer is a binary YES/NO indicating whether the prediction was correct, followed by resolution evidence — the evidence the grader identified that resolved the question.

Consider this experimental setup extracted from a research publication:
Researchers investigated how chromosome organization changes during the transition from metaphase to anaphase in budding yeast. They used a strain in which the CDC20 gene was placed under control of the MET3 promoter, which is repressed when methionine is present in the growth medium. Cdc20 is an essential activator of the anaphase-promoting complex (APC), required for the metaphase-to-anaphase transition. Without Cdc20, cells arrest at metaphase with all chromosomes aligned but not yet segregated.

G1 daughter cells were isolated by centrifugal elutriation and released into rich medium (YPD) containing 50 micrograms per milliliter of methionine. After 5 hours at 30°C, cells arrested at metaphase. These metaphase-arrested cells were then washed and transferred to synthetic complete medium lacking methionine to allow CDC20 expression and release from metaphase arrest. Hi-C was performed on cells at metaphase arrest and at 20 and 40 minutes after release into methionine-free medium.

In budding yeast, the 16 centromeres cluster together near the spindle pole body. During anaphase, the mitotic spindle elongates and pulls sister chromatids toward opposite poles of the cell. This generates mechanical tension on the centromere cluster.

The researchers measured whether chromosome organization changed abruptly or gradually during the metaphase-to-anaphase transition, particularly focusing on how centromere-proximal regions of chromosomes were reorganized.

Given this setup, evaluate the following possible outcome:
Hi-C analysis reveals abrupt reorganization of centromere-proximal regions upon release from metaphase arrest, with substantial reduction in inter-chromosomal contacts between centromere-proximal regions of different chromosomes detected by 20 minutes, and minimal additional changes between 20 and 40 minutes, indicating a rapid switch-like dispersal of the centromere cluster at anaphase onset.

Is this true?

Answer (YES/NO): NO